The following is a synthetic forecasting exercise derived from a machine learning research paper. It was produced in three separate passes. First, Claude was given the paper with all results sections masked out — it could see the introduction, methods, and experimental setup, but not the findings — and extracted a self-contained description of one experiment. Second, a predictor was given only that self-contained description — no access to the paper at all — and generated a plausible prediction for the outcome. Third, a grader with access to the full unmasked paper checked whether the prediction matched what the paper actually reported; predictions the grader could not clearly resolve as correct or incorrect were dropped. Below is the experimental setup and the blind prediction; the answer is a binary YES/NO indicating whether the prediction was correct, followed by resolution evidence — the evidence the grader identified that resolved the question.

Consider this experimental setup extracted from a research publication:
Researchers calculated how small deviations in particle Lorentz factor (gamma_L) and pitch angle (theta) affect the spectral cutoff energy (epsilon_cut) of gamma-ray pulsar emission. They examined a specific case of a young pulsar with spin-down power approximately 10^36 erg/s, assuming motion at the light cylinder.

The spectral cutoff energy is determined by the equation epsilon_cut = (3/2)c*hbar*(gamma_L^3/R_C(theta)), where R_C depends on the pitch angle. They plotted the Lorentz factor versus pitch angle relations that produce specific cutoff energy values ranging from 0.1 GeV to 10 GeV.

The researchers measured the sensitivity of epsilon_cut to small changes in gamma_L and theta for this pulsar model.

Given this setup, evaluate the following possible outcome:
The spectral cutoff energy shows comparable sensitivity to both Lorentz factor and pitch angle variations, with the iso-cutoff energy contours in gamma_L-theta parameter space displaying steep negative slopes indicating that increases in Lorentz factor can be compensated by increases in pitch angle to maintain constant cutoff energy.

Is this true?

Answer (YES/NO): NO